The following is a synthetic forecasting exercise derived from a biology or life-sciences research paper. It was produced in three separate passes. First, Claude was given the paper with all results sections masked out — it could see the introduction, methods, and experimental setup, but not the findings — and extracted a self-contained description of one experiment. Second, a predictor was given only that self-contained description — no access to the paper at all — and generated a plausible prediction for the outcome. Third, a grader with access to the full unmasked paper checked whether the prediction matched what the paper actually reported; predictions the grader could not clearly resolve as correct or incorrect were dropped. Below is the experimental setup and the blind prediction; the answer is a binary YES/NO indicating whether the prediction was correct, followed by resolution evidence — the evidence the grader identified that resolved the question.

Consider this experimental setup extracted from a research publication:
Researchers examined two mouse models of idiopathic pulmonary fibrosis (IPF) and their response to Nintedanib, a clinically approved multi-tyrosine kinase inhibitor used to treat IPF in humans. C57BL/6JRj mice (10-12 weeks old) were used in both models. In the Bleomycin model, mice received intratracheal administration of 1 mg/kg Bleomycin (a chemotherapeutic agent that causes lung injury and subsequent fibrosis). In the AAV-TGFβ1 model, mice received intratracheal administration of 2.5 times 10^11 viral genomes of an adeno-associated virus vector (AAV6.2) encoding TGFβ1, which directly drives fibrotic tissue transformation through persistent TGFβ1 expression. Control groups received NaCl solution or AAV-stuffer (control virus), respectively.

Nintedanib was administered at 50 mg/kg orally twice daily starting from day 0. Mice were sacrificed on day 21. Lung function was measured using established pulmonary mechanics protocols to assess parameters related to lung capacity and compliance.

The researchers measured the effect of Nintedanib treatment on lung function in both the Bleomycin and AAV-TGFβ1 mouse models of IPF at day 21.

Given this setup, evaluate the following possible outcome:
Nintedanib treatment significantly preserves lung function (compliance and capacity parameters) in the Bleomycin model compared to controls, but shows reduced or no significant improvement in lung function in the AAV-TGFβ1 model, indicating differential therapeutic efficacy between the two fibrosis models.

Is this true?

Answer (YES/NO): YES